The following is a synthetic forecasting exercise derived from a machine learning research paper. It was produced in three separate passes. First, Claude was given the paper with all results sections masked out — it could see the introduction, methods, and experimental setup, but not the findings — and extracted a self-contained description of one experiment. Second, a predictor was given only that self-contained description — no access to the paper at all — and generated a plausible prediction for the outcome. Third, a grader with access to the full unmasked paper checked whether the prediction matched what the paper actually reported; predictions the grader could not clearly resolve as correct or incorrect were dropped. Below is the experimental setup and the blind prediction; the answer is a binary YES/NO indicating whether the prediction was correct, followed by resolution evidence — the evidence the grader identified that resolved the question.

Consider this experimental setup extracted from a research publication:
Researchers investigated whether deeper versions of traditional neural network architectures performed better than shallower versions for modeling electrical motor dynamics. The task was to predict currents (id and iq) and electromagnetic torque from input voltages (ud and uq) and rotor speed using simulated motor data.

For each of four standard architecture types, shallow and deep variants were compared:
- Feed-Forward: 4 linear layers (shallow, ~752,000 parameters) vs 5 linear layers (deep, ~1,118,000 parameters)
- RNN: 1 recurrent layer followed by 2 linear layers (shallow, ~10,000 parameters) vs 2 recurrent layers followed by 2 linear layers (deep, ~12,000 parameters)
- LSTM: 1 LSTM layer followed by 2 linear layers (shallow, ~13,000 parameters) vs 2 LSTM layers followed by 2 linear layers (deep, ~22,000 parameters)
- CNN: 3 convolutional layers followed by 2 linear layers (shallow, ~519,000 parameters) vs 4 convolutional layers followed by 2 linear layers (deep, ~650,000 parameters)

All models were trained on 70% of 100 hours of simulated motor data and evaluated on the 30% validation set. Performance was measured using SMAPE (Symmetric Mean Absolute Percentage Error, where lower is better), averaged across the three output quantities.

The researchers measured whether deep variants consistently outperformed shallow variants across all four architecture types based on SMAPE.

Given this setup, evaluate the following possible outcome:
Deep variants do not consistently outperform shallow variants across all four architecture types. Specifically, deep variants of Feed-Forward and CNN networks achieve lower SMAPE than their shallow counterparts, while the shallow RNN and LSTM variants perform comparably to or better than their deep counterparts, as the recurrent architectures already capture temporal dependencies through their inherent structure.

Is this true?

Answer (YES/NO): NO